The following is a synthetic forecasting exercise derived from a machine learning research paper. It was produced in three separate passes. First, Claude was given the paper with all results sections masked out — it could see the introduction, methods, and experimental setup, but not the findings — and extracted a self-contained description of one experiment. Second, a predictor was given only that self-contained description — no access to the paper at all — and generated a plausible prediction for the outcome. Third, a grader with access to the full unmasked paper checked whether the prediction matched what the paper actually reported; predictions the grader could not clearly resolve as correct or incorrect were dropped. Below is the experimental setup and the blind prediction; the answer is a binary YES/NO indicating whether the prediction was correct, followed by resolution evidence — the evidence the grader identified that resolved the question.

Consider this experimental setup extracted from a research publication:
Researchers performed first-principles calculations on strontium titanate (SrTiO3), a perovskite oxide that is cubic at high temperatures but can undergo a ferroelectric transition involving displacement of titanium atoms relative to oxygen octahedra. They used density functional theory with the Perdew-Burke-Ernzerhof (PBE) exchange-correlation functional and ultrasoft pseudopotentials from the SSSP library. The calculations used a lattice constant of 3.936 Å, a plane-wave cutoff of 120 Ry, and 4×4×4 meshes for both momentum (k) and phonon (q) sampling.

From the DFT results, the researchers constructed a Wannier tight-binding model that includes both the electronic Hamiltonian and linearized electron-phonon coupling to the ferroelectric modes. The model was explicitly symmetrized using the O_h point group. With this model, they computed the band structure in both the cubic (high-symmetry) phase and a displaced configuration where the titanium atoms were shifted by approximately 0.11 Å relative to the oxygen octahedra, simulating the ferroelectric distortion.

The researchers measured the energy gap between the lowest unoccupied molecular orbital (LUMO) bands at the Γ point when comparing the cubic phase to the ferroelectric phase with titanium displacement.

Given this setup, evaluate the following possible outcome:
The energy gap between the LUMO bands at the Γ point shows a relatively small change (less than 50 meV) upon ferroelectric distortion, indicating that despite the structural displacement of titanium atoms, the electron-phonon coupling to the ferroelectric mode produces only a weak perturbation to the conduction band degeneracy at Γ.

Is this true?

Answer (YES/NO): NO